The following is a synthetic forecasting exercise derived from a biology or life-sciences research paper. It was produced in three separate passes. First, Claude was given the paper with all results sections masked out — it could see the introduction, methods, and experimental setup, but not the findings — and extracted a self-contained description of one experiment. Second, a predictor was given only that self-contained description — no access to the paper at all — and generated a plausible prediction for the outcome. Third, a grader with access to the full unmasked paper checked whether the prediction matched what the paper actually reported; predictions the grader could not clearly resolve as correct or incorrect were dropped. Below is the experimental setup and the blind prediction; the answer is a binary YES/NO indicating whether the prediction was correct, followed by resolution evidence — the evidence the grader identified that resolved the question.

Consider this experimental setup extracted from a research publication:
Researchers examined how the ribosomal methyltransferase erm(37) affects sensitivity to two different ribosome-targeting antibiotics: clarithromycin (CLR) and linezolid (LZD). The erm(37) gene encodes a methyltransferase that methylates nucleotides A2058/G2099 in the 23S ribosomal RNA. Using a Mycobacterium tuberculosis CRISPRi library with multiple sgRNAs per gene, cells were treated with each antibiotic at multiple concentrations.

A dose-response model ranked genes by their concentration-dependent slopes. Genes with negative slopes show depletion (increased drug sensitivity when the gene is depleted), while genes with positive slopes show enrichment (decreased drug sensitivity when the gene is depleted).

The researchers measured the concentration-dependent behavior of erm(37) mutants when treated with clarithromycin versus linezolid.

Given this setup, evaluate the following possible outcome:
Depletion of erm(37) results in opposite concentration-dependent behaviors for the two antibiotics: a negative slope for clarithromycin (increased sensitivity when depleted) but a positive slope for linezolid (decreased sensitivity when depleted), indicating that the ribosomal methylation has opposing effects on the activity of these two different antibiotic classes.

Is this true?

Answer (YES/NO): NO